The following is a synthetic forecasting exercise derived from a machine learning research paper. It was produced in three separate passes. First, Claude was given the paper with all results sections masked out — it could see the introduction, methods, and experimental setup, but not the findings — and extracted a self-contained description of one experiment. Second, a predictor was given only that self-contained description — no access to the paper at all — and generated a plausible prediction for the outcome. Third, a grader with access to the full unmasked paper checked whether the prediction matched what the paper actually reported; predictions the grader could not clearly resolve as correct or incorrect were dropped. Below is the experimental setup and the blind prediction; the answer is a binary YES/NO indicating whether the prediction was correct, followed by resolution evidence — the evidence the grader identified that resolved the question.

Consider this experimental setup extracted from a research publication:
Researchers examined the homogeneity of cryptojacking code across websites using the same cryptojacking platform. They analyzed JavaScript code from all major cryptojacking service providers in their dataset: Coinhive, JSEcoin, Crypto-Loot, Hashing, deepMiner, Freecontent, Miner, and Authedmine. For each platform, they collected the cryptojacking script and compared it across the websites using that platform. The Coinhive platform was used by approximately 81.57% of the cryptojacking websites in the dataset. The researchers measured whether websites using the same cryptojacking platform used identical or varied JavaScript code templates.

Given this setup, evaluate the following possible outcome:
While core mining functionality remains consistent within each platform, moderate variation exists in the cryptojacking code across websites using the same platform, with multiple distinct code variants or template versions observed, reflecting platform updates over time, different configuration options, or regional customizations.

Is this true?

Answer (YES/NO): NO